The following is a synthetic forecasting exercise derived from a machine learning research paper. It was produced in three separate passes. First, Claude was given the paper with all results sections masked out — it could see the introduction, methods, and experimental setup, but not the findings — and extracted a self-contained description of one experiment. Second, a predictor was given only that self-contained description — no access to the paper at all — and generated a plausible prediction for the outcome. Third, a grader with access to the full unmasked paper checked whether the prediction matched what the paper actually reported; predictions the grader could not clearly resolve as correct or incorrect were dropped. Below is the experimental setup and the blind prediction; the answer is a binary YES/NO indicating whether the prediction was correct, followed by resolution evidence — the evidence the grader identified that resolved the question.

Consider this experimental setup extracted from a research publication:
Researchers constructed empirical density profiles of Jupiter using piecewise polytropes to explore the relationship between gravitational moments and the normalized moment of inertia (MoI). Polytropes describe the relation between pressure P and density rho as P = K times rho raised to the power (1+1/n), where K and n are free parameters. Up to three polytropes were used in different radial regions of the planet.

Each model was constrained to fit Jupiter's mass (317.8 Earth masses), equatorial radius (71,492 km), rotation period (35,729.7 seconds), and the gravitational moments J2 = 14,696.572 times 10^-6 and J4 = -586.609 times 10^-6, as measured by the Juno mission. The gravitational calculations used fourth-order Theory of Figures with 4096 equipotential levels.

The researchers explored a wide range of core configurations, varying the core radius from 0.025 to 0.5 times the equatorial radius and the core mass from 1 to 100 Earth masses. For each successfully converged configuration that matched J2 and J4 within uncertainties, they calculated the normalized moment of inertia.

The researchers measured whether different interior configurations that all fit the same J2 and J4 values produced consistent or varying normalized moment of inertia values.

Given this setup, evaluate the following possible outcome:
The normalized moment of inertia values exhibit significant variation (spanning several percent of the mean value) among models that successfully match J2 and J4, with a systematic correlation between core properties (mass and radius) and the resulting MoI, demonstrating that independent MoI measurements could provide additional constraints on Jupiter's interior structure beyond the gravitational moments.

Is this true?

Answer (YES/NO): NO